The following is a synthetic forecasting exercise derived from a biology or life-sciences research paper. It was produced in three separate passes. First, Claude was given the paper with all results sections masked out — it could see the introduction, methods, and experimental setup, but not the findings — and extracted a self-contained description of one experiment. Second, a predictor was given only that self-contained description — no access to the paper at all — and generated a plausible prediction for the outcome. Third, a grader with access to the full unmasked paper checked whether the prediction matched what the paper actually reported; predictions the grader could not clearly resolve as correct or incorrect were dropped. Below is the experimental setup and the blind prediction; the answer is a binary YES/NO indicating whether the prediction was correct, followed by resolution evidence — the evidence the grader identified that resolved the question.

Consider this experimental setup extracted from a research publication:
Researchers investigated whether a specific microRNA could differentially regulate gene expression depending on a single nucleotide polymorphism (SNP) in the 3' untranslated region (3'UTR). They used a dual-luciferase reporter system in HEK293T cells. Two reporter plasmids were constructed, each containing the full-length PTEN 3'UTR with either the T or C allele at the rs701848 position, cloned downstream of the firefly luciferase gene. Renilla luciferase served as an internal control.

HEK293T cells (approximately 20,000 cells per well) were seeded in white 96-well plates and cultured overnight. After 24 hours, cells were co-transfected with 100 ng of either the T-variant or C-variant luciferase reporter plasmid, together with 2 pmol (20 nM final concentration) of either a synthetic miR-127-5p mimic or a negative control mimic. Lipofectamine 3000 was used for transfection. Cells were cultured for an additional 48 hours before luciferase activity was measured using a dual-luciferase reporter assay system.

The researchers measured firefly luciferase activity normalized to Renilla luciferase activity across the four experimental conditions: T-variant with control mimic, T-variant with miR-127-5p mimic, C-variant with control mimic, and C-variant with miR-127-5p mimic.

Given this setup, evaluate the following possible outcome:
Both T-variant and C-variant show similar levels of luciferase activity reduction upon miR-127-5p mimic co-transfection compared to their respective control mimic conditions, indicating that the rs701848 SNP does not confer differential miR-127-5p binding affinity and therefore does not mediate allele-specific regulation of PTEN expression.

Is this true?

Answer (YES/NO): NO